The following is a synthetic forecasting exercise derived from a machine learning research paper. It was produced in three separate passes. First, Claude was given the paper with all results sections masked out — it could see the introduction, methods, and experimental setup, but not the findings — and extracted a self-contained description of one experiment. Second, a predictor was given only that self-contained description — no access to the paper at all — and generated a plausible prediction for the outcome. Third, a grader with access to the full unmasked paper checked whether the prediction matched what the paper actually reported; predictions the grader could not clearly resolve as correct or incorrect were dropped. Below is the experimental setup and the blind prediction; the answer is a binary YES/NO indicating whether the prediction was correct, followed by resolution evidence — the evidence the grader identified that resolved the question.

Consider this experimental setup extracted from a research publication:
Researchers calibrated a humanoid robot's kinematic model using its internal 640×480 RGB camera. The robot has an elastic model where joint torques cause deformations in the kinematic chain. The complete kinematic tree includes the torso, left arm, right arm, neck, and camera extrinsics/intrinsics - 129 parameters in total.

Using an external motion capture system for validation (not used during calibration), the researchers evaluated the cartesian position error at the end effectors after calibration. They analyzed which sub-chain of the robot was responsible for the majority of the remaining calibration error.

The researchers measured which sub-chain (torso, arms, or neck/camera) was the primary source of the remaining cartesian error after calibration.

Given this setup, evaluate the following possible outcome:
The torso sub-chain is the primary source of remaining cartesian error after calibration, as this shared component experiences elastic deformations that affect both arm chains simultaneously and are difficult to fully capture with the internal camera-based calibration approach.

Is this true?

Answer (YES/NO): YES